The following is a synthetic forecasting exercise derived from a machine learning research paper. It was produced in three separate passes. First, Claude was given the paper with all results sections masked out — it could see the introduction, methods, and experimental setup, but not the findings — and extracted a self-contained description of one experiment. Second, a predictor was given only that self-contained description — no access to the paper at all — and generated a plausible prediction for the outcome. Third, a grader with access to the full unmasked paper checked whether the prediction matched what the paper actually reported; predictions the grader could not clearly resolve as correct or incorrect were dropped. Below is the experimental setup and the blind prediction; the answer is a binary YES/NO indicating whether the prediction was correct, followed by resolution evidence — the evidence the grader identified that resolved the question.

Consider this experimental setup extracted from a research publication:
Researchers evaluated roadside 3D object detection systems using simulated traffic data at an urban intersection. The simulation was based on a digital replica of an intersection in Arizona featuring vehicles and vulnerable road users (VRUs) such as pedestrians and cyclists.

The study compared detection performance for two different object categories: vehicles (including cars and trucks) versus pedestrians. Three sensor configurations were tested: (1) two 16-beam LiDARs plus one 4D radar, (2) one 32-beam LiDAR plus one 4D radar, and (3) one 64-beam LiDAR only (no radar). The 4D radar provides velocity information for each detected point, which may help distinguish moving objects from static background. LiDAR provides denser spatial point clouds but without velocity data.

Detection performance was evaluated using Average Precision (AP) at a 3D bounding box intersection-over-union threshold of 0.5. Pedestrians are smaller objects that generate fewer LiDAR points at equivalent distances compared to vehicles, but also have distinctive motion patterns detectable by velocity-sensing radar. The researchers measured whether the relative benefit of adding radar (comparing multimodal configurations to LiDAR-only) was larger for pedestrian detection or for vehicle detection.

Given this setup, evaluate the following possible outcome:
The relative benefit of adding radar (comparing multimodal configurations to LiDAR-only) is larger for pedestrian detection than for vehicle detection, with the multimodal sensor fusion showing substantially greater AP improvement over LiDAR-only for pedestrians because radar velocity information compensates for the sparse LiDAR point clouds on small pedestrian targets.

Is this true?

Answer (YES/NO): YES